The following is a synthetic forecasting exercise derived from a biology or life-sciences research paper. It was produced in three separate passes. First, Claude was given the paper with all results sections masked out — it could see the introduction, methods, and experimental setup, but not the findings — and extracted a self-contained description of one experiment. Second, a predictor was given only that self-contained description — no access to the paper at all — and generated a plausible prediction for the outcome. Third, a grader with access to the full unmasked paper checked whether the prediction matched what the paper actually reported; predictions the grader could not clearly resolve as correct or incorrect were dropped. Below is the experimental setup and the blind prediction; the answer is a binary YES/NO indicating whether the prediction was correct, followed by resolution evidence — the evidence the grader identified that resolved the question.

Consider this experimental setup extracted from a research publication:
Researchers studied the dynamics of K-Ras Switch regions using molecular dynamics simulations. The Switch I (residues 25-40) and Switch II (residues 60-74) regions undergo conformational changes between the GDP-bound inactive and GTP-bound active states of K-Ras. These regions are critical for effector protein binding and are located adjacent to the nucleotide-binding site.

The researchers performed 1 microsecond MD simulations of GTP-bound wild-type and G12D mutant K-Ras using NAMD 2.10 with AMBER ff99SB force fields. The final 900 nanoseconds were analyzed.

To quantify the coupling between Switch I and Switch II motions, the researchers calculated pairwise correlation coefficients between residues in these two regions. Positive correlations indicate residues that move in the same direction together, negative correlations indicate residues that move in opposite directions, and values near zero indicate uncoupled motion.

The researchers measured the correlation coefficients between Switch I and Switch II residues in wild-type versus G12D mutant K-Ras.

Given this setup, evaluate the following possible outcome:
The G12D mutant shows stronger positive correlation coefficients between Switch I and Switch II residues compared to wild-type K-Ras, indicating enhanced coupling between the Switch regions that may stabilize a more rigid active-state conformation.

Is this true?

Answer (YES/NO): NO